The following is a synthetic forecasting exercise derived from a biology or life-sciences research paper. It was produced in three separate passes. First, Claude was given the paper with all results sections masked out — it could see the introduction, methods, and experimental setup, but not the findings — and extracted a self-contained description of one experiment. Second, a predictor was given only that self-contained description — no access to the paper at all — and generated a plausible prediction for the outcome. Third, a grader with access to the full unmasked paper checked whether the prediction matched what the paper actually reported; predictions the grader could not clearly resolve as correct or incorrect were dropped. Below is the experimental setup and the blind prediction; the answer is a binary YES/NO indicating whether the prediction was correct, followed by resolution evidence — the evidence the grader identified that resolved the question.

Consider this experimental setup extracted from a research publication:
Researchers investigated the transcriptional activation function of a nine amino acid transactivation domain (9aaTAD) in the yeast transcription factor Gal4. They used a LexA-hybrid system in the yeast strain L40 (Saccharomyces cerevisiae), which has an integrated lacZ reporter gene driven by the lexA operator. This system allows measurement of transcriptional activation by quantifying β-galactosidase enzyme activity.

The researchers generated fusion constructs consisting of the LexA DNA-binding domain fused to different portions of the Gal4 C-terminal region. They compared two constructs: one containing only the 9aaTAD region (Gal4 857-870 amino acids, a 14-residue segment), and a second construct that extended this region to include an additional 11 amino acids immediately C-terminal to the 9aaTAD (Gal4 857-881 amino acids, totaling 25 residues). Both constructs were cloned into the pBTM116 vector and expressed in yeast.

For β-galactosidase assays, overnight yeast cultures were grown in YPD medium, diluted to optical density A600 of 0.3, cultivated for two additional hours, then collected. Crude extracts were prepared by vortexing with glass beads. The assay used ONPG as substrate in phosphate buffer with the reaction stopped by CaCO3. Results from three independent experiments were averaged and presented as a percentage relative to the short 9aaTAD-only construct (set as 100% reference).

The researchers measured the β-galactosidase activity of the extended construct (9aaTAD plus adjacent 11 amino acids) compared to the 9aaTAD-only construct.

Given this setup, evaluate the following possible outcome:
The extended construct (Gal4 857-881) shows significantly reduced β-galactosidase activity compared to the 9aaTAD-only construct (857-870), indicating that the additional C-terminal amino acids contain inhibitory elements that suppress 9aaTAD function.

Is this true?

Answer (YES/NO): YES